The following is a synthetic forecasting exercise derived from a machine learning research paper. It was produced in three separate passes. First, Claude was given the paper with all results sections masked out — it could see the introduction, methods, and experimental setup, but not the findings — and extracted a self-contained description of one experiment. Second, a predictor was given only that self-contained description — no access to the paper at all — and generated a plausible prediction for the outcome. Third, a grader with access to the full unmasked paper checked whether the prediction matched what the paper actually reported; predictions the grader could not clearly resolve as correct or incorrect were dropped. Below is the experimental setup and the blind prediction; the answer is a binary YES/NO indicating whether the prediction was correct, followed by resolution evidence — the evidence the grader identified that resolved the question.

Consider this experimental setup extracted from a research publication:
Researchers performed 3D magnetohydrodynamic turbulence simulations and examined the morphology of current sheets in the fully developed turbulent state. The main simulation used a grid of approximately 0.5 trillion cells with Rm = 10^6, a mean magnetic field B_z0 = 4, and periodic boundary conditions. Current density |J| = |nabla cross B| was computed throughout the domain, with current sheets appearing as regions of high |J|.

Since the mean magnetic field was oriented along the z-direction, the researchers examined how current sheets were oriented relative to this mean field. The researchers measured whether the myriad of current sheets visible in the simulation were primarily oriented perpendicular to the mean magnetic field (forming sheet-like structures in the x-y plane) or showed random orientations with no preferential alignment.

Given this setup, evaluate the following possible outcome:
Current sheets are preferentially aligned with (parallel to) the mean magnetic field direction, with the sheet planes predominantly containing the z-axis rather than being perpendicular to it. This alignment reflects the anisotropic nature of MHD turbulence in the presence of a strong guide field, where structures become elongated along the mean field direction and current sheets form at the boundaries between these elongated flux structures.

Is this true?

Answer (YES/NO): YES